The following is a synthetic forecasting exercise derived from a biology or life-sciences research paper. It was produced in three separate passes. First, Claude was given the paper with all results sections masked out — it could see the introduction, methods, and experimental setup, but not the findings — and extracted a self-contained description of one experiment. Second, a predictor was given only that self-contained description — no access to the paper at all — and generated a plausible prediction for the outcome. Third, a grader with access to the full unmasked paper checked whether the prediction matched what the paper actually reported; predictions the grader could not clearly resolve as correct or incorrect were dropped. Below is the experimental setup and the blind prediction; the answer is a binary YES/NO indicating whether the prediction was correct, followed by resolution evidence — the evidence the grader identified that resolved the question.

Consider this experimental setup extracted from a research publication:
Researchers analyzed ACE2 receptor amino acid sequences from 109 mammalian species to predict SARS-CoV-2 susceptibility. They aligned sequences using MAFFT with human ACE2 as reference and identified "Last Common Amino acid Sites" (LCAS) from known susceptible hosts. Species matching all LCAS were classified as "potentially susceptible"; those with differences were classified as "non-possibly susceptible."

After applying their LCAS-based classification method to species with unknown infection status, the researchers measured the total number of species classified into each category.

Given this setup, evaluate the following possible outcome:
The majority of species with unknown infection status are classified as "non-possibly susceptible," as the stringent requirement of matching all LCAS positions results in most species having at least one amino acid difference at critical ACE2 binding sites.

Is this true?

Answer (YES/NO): NO